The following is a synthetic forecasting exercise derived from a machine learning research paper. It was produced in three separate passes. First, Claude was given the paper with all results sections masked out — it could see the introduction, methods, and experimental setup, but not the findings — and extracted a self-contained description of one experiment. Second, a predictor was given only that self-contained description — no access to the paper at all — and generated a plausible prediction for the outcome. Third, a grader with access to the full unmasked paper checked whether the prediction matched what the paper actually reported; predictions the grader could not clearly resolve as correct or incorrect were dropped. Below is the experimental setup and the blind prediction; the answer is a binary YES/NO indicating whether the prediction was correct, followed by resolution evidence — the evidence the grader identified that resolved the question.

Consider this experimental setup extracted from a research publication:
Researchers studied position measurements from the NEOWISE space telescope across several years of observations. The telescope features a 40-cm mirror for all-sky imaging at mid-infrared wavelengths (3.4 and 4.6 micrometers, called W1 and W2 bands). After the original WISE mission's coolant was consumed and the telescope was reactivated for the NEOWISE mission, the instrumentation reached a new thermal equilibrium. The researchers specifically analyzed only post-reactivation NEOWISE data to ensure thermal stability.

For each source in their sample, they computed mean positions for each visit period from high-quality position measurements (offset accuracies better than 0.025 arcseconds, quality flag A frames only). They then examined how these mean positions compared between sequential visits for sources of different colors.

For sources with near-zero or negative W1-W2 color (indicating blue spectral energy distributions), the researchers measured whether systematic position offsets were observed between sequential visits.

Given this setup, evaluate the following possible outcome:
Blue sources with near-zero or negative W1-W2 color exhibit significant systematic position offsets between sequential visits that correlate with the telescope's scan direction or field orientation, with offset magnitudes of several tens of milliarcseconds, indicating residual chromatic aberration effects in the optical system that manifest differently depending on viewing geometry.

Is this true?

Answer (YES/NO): NO